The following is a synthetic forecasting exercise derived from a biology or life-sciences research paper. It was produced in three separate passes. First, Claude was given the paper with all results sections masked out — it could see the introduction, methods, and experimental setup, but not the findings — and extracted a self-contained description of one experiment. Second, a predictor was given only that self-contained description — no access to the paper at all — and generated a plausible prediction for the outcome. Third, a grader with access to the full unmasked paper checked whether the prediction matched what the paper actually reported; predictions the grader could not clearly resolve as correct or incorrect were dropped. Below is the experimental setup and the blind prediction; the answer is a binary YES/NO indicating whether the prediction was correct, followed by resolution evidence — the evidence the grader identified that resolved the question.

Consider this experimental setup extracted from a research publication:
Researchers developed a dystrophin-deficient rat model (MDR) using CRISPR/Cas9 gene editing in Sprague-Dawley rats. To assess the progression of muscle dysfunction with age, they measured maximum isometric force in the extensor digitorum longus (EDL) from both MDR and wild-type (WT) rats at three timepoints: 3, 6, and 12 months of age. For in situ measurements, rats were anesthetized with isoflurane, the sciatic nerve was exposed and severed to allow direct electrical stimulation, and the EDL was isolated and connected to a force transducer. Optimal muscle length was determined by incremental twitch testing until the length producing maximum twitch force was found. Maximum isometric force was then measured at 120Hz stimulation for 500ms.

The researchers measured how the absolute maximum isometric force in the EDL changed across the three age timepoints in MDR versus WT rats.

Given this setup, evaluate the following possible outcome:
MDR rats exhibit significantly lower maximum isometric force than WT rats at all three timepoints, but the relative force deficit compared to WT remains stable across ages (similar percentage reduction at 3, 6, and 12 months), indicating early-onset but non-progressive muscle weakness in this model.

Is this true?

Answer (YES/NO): NO